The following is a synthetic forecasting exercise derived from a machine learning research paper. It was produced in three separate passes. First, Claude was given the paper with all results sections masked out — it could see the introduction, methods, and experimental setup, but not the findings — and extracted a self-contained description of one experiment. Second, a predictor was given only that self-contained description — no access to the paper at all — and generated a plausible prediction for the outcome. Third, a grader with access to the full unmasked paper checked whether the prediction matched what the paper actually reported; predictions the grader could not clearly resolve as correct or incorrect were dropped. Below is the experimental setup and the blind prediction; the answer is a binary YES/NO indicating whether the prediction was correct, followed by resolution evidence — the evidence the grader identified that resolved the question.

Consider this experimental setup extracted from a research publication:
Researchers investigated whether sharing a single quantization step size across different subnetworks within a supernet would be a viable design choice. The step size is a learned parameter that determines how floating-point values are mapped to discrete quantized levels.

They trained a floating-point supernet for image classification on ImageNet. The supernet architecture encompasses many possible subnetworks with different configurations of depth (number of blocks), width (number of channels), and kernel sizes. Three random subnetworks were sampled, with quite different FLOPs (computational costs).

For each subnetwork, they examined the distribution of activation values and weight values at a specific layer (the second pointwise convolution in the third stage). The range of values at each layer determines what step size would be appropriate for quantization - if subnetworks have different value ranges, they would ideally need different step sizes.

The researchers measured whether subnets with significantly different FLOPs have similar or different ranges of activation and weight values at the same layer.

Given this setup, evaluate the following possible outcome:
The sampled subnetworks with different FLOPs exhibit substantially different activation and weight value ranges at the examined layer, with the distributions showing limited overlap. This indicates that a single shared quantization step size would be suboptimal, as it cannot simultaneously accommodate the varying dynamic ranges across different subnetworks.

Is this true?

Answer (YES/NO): NO